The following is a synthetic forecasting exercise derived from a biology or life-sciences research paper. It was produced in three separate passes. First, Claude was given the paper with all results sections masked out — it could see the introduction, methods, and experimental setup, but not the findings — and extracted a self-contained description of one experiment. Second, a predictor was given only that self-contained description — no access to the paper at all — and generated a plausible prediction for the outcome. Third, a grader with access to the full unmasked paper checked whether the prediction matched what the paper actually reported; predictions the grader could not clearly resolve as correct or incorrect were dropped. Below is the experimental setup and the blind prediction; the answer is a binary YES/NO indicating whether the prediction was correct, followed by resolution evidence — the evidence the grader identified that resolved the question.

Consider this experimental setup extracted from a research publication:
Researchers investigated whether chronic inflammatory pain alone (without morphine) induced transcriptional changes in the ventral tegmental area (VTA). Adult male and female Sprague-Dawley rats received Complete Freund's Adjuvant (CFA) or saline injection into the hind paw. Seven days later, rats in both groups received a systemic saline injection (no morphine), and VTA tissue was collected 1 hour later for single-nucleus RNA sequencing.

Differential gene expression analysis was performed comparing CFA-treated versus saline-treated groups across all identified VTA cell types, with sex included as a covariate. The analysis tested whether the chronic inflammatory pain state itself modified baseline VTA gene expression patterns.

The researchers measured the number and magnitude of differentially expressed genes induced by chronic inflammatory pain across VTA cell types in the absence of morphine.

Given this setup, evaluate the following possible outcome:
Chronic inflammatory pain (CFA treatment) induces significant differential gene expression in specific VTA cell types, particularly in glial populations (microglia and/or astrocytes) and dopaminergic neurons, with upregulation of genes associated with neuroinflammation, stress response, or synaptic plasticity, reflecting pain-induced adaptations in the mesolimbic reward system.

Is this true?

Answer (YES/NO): NO